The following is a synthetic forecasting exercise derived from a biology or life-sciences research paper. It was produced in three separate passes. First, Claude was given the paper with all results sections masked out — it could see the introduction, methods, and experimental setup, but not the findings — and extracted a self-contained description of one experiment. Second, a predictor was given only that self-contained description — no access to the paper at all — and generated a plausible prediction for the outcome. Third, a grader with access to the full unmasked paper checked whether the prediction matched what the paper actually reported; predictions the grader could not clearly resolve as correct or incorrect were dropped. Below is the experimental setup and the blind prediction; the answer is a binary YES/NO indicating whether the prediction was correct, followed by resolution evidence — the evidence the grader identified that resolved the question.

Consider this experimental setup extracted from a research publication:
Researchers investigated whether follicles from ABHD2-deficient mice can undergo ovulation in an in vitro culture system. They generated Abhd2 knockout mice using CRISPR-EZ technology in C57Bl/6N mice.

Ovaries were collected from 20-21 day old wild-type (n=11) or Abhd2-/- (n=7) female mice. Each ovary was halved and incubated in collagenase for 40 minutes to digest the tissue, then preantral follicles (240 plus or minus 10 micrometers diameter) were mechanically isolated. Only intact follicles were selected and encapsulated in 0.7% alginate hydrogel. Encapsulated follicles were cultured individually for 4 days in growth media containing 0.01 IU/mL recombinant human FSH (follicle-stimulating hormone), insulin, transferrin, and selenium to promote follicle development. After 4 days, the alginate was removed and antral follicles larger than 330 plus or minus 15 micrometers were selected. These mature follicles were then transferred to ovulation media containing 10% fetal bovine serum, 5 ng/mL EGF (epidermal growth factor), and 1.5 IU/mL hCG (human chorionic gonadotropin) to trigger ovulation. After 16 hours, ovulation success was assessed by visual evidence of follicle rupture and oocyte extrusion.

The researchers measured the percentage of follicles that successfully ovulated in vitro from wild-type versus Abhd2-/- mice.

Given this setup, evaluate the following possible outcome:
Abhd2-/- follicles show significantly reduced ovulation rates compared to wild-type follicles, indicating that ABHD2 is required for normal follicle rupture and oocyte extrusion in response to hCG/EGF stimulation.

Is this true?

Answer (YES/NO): NO